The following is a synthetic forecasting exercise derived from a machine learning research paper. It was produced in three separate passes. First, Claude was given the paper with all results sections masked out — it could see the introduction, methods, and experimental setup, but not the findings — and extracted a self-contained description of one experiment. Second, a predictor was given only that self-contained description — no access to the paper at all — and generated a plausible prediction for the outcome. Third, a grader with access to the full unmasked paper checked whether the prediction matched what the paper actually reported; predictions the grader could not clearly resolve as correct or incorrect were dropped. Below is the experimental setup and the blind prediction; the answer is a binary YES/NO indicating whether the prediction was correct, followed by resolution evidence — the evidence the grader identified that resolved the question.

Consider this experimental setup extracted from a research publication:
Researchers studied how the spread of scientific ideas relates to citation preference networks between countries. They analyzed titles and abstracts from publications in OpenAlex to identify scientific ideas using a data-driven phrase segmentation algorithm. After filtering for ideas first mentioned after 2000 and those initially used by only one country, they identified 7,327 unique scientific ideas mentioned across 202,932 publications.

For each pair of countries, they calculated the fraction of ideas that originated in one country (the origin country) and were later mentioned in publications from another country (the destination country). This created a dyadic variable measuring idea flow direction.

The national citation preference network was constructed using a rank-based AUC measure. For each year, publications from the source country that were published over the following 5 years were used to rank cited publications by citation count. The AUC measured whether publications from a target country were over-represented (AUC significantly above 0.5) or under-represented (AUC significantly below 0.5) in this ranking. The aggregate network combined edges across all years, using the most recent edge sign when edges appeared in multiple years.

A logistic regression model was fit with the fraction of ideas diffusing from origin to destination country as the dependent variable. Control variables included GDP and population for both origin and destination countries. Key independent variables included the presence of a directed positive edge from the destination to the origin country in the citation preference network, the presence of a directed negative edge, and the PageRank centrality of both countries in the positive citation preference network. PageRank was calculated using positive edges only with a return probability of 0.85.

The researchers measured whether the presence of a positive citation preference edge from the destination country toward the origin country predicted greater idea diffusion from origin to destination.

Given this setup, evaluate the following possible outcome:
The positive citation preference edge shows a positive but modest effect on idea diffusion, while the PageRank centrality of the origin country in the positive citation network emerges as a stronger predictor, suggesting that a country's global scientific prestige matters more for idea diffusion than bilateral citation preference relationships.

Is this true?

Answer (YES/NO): NO